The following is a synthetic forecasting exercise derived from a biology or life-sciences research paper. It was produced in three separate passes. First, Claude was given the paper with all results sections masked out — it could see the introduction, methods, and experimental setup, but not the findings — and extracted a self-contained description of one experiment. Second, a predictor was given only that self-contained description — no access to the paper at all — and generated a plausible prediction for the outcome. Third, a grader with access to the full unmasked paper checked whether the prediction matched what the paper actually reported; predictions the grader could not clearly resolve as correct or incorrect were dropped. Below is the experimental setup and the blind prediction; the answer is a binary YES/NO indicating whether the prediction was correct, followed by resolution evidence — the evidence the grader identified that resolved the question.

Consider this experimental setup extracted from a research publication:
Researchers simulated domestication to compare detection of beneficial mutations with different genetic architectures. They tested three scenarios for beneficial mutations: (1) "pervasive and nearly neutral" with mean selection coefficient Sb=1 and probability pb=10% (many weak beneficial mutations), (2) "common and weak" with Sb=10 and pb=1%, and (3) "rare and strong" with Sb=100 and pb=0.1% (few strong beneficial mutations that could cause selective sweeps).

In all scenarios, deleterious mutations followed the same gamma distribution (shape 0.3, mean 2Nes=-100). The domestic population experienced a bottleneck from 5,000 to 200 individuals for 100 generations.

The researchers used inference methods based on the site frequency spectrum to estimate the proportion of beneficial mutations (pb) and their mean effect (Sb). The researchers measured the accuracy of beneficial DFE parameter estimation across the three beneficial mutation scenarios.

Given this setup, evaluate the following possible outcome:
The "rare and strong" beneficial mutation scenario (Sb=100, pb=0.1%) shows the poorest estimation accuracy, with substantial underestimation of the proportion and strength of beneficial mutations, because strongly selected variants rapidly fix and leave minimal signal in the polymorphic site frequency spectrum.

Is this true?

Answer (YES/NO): NO